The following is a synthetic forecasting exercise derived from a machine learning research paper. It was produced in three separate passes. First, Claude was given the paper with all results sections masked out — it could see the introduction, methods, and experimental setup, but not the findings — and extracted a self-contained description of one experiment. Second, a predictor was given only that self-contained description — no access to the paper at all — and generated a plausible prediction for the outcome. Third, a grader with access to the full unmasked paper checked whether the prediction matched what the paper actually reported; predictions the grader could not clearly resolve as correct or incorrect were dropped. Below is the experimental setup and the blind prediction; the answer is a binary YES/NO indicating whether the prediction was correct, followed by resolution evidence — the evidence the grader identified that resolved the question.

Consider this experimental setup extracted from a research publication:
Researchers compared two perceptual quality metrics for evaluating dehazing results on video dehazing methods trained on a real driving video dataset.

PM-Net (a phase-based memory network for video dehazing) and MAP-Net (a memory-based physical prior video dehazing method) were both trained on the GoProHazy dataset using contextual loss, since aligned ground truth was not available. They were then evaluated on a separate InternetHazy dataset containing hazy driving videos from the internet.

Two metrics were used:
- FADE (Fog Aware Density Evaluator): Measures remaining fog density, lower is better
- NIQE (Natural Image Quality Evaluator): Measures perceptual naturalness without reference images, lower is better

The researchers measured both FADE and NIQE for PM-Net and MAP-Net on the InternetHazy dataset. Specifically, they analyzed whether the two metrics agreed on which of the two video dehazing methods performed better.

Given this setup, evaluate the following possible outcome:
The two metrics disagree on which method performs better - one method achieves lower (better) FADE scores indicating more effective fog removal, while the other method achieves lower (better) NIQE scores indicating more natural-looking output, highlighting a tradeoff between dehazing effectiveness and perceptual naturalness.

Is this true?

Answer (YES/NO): NO